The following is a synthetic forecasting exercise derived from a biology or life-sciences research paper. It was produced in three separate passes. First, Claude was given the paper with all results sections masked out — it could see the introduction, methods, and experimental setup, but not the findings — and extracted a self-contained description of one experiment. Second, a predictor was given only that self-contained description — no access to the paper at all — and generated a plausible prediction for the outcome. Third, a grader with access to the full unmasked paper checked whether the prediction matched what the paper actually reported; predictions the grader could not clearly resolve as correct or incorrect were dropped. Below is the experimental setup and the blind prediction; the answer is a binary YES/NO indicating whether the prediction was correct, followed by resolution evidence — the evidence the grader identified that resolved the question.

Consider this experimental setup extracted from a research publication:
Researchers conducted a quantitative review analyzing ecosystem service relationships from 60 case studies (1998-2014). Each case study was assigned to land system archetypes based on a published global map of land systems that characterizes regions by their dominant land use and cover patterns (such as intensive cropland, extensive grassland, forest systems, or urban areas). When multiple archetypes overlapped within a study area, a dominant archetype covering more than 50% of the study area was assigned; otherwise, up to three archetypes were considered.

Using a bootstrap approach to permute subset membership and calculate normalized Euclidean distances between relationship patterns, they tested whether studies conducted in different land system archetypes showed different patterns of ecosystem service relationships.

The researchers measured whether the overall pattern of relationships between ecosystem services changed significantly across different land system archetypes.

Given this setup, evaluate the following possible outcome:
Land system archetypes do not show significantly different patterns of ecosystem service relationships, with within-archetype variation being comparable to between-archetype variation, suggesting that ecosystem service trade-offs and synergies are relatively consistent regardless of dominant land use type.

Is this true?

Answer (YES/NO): YES